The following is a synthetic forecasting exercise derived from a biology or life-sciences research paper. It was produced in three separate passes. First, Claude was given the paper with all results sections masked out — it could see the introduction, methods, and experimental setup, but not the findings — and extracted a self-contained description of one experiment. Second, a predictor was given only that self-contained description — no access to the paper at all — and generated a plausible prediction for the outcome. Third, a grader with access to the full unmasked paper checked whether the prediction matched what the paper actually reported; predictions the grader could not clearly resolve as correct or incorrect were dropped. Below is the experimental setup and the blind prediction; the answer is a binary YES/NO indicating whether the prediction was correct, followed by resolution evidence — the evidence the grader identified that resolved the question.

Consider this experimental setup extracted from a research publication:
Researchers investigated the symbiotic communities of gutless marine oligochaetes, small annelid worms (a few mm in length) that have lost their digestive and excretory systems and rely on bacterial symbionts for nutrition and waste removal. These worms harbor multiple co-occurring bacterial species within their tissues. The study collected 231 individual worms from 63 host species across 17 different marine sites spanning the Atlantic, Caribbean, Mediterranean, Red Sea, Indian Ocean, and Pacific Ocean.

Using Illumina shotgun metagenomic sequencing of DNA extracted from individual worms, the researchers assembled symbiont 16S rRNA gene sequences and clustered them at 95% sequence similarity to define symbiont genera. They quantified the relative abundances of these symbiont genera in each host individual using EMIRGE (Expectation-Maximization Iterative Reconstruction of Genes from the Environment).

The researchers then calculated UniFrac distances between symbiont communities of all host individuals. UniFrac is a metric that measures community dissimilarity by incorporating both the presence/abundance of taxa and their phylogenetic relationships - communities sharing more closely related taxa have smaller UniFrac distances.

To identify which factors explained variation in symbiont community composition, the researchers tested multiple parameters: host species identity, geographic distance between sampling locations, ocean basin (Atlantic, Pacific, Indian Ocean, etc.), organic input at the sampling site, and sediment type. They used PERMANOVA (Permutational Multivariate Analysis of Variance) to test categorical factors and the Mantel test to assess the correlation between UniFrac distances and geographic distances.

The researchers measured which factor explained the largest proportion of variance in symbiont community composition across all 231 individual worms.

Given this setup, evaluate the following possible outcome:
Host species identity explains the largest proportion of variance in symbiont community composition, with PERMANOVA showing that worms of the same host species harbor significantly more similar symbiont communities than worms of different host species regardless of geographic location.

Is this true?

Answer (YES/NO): YES